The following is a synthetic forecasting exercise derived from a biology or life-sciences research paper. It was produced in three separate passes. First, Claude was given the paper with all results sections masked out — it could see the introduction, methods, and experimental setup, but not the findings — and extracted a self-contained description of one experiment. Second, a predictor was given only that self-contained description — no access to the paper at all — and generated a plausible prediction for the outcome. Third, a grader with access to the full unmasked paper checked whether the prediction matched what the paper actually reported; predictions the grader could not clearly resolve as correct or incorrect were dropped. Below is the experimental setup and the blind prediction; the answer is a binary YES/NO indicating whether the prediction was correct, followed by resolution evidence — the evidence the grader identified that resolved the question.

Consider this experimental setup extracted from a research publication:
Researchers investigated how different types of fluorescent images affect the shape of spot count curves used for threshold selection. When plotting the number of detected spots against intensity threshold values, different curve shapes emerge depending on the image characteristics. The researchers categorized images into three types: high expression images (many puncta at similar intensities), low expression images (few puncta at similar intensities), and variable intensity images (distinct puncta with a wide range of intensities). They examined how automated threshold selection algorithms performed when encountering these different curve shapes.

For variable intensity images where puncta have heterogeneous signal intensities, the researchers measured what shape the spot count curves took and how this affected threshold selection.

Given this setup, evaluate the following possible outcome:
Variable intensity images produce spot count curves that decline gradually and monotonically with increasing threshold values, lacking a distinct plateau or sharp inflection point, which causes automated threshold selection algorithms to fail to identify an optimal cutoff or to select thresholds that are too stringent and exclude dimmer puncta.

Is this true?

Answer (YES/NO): YES